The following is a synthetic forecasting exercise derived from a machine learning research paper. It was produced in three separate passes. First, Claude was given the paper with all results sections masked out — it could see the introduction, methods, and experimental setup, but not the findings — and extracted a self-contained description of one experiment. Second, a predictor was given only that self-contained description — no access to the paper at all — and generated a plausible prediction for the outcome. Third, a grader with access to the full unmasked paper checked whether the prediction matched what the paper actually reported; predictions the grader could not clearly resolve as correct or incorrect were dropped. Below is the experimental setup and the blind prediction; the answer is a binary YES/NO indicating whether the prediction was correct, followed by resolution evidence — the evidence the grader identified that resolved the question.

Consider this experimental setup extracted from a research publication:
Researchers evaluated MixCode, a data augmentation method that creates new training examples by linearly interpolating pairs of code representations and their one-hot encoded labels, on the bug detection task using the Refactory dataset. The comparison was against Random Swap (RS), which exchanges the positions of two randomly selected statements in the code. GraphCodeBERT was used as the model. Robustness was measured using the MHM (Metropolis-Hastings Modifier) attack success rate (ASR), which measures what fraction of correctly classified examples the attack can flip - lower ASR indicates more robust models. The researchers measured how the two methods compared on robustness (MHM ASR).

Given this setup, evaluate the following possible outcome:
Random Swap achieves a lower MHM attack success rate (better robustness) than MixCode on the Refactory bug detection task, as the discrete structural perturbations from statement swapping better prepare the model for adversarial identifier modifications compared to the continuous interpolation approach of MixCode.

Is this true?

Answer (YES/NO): NO